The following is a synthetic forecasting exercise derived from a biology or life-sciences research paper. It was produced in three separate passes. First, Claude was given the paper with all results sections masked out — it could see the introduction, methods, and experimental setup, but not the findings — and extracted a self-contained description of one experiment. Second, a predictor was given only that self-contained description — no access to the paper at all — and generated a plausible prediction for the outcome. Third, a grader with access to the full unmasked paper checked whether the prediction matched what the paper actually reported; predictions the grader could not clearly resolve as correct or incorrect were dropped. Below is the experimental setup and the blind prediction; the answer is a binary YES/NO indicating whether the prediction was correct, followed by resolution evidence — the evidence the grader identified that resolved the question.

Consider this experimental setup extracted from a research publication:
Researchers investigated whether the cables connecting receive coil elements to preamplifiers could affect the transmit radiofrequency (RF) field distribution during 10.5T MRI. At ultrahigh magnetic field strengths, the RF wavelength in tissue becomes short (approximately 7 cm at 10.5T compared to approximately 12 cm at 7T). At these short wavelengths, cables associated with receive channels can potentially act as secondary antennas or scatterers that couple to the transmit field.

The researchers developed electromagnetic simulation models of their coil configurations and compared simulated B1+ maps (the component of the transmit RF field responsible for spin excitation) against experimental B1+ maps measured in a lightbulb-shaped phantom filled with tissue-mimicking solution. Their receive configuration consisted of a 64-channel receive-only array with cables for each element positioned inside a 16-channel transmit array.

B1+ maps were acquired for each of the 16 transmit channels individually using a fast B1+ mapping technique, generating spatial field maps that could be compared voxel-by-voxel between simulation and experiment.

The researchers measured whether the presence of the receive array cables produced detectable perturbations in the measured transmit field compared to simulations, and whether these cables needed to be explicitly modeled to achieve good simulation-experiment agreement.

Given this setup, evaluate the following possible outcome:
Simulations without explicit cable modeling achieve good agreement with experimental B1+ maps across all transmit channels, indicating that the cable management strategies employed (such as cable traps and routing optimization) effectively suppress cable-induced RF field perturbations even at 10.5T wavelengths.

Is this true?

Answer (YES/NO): NO